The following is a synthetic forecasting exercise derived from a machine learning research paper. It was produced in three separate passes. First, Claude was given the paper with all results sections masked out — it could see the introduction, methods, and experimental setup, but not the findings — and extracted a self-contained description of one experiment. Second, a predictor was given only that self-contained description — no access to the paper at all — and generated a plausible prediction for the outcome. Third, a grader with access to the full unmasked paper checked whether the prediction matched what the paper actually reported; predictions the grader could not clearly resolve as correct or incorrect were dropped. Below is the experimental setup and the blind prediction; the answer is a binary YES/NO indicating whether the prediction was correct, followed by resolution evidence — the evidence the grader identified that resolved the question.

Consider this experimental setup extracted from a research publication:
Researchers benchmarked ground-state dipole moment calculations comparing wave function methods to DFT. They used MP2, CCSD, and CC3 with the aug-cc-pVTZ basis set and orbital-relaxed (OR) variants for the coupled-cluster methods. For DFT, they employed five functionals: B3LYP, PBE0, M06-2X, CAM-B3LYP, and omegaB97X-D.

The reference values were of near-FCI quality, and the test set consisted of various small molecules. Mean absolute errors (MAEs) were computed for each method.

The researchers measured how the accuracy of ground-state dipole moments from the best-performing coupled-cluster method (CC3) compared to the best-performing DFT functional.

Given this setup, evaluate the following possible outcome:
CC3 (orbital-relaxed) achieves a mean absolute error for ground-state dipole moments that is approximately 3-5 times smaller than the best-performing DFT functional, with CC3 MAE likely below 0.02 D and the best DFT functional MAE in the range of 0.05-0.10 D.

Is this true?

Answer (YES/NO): NO